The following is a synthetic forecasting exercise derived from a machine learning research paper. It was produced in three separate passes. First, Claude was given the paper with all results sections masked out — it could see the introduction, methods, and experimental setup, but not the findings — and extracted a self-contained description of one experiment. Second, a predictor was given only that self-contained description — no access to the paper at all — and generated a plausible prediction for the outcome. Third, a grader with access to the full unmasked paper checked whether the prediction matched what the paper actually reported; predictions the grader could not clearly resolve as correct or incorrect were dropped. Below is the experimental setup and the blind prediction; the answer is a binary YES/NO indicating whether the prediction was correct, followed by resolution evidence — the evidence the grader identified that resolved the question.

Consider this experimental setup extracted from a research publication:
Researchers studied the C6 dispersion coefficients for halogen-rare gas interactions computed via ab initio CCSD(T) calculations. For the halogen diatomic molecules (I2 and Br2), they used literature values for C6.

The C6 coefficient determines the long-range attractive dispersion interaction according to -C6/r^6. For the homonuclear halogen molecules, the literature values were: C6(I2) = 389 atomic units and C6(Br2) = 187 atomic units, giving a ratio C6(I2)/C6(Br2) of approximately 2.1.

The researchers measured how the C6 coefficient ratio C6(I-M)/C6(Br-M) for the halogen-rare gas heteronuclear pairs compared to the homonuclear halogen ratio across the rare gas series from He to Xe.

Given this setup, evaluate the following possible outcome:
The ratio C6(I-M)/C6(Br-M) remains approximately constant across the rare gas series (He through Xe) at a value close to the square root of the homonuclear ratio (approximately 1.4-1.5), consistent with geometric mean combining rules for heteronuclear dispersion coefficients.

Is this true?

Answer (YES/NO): NO